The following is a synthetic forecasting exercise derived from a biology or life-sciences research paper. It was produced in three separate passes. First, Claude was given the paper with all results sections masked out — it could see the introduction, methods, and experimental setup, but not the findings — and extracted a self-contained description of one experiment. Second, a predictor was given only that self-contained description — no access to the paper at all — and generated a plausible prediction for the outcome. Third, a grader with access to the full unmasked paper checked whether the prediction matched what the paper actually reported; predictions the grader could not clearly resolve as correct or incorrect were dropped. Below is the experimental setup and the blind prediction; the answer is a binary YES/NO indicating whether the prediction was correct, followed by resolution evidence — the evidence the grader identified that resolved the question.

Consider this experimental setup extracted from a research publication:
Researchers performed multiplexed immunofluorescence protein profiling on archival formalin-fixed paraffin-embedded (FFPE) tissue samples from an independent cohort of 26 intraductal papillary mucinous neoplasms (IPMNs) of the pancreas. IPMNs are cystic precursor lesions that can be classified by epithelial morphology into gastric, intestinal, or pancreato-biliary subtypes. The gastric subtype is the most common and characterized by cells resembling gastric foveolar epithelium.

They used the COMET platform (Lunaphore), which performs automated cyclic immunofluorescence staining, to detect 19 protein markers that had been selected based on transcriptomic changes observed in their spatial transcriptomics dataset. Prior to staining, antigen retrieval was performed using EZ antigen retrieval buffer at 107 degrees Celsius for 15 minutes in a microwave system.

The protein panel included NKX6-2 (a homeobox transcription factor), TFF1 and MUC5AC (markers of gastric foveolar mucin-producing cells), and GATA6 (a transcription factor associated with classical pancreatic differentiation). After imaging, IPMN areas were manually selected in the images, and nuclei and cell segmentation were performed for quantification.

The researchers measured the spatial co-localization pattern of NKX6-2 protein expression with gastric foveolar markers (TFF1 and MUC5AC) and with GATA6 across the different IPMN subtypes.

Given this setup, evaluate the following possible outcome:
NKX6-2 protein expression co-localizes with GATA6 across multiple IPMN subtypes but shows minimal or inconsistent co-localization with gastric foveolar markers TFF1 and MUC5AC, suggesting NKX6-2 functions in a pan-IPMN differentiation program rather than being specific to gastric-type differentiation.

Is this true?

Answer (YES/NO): NO